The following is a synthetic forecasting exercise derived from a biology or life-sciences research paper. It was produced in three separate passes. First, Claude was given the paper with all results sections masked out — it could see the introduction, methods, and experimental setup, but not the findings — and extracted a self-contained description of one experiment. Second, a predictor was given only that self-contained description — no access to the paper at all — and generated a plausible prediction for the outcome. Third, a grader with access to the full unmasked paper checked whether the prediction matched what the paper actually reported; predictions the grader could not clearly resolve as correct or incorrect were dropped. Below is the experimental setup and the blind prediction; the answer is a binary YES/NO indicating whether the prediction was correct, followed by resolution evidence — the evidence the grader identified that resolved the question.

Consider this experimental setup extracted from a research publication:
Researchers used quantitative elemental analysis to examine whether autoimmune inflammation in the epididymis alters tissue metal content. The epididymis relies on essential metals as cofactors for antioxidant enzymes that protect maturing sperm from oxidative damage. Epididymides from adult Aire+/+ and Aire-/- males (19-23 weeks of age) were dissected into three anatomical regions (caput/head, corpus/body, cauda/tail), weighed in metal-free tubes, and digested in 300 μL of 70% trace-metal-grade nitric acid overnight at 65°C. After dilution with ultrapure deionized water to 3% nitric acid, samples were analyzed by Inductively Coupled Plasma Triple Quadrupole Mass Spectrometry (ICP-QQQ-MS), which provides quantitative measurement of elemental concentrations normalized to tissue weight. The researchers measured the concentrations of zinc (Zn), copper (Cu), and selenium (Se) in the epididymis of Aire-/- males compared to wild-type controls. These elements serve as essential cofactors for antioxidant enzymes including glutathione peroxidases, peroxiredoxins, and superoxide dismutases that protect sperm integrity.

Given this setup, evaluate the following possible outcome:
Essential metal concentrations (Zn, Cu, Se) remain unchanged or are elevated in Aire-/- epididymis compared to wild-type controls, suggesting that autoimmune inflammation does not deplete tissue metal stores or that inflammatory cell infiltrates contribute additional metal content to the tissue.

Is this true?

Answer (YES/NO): NO